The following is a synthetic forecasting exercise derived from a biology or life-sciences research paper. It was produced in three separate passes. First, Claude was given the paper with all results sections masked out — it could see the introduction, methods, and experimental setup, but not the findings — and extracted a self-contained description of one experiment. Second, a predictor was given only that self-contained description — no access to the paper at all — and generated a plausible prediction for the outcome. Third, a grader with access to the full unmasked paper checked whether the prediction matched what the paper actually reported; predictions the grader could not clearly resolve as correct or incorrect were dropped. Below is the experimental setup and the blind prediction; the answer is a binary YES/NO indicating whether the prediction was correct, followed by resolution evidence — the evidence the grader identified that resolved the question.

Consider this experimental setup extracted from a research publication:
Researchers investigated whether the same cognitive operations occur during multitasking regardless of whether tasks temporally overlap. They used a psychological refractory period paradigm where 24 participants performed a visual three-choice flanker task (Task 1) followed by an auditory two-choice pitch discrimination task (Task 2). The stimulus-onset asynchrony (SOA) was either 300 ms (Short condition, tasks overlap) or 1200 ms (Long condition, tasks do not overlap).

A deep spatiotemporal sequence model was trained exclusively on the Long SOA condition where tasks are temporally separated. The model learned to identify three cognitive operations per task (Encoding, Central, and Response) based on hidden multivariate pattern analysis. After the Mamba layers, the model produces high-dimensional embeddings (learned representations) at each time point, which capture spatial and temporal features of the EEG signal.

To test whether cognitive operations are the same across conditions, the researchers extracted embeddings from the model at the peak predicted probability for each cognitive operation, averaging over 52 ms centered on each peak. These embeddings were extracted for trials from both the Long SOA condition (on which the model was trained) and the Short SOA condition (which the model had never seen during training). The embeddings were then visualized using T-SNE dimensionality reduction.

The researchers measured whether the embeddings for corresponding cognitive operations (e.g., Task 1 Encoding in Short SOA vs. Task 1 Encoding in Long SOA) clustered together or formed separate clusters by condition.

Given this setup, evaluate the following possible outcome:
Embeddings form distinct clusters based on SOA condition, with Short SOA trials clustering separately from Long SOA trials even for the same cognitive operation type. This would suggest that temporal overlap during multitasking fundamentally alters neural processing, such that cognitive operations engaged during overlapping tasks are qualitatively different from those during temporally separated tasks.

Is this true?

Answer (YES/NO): NO